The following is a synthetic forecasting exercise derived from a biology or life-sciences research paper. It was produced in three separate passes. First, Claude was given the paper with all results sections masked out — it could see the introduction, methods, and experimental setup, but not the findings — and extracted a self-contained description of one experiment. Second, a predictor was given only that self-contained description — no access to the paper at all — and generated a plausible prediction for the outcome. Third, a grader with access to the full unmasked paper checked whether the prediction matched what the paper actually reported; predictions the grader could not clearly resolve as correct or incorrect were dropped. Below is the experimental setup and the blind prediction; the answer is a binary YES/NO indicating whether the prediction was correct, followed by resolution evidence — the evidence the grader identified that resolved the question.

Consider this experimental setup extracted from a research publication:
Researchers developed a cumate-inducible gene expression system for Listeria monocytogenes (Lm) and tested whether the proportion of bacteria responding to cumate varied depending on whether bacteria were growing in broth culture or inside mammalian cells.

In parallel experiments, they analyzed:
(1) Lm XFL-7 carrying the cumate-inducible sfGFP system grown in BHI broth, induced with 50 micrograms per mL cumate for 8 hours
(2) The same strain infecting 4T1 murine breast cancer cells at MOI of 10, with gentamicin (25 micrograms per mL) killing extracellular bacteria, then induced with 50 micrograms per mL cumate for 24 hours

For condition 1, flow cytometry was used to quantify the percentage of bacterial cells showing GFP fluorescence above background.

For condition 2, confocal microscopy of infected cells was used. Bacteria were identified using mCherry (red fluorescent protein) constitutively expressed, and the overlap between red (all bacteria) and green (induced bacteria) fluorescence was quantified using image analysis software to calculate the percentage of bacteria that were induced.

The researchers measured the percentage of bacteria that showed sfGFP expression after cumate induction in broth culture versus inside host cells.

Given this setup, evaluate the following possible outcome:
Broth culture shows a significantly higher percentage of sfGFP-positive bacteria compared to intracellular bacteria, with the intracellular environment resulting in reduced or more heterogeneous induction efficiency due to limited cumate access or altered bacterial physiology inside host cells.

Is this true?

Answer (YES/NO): YES